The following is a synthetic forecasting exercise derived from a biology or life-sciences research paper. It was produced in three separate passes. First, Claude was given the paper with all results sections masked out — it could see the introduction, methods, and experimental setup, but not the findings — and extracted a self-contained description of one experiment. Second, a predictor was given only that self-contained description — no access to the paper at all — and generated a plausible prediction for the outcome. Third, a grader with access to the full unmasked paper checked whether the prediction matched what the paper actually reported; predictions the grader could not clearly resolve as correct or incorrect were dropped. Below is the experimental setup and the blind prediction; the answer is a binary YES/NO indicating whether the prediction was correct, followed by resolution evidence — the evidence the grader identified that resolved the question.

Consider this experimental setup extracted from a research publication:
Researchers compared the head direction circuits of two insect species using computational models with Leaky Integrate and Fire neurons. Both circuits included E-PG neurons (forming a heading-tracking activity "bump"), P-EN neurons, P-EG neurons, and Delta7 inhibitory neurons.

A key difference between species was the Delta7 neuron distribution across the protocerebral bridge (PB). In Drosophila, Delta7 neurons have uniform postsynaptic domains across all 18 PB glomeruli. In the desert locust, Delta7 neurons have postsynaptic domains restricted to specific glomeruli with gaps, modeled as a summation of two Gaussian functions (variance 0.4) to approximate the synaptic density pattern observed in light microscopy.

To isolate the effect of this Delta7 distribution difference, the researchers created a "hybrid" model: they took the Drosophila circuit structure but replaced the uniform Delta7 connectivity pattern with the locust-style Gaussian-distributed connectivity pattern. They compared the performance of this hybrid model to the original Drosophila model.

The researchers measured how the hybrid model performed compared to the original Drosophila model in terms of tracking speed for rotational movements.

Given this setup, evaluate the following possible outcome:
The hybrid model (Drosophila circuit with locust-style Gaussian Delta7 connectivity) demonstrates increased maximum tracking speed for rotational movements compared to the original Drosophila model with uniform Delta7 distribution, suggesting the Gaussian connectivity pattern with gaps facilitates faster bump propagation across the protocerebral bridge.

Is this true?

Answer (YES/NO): NO